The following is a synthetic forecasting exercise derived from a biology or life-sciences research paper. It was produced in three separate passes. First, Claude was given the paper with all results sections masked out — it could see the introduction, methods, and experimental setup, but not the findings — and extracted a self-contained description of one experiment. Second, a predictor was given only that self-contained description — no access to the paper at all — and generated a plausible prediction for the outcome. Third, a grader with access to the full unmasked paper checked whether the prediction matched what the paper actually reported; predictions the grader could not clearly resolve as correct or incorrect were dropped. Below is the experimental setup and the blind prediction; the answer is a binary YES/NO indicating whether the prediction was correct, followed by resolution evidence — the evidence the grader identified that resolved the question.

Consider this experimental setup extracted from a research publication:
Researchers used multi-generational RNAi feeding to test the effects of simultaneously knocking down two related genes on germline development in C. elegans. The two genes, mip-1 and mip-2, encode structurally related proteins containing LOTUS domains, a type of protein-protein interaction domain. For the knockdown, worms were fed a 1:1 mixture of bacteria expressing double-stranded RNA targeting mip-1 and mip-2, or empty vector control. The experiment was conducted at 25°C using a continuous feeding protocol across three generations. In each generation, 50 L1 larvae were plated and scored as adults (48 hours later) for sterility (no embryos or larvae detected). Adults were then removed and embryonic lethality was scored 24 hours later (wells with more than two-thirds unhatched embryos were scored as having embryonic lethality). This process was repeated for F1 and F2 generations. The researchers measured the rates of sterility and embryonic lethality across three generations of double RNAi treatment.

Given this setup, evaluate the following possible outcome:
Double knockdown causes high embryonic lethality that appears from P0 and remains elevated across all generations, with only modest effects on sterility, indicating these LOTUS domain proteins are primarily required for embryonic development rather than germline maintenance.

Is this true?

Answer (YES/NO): NO